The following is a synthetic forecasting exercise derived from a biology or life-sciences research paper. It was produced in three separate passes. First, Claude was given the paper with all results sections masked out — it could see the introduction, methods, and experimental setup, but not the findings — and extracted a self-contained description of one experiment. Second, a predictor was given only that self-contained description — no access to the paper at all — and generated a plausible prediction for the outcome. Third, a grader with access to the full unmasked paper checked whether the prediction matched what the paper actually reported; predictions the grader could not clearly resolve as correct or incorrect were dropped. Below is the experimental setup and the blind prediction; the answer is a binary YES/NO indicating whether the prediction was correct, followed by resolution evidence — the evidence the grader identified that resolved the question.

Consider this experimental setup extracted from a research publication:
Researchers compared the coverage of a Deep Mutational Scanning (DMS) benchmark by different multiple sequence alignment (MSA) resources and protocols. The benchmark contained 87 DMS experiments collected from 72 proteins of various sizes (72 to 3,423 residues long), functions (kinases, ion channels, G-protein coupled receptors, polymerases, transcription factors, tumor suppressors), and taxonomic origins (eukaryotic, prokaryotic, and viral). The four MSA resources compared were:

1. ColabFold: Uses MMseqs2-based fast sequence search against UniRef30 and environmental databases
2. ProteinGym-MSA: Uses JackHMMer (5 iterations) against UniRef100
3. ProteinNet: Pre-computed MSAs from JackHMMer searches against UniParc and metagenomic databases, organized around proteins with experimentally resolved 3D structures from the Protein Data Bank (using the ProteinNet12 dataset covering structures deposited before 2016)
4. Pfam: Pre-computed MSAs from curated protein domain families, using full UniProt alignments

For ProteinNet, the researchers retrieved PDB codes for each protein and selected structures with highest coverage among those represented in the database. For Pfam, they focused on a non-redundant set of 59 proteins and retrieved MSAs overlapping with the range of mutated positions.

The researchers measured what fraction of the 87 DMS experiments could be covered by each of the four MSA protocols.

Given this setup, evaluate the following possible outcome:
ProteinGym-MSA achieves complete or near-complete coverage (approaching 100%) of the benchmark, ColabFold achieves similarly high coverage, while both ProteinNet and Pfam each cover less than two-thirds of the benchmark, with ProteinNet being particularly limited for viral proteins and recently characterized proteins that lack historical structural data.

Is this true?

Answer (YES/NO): NO